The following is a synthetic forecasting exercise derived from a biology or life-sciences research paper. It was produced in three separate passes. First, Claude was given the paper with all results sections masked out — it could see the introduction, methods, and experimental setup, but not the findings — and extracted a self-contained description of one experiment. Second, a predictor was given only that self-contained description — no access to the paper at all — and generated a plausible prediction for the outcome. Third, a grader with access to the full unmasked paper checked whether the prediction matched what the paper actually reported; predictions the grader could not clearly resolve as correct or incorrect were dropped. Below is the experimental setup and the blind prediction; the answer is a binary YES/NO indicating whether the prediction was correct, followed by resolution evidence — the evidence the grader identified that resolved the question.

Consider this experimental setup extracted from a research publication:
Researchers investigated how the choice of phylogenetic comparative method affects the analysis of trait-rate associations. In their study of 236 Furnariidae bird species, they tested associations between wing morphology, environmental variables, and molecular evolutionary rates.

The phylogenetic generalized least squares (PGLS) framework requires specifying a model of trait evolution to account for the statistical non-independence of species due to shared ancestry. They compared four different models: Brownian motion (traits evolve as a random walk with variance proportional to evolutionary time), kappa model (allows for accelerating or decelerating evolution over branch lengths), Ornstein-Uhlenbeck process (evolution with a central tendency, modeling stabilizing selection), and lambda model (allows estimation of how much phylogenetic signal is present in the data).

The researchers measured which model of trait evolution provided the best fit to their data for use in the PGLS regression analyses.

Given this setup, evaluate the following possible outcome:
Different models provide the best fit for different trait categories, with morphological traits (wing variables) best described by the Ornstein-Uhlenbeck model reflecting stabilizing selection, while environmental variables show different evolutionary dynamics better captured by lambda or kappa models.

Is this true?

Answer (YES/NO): NO